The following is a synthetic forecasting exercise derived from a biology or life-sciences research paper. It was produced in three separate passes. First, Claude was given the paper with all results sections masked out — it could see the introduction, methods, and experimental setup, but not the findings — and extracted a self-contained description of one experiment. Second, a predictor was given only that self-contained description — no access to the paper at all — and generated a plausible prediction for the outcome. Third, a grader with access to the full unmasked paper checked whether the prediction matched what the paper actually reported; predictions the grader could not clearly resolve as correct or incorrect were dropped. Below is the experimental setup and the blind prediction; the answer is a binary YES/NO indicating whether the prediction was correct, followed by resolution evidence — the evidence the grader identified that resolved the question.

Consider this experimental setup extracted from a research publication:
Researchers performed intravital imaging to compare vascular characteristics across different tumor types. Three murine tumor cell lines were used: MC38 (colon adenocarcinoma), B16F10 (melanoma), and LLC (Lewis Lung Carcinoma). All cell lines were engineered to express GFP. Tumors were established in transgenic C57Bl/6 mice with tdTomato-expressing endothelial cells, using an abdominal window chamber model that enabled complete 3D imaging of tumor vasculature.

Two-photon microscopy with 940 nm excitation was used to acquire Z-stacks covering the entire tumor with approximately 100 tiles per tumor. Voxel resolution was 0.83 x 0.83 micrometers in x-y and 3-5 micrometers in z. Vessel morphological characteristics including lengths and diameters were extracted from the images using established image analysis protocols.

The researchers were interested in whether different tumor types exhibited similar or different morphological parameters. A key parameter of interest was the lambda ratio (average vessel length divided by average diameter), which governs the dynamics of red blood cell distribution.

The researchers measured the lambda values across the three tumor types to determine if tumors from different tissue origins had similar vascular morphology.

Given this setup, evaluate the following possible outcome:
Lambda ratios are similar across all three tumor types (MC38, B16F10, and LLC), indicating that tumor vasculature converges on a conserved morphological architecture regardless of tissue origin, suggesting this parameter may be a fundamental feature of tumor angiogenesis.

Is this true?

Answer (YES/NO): YES